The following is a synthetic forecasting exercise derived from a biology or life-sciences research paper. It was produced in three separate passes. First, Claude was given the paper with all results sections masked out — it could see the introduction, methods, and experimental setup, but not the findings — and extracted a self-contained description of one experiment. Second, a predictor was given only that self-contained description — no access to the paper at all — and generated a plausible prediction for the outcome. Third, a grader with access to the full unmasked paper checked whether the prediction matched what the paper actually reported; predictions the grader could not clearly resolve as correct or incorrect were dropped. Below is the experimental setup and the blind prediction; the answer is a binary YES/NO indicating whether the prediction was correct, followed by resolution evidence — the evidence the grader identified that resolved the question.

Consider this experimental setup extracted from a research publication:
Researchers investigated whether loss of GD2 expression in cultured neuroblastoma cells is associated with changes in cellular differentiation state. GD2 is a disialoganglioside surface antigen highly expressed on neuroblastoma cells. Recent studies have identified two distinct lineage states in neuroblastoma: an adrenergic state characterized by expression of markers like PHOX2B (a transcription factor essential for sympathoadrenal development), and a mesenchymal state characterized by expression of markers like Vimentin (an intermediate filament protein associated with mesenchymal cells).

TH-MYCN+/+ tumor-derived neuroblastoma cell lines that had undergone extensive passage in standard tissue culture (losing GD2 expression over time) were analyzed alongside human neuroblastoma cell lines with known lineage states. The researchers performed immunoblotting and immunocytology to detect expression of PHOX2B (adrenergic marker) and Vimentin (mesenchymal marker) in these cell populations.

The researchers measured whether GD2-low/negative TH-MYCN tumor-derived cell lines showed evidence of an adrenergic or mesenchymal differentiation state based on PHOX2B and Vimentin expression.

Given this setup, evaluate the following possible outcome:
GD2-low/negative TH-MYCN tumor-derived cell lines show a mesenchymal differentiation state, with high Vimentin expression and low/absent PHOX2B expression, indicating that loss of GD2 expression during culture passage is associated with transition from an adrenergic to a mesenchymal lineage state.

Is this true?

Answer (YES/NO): YES